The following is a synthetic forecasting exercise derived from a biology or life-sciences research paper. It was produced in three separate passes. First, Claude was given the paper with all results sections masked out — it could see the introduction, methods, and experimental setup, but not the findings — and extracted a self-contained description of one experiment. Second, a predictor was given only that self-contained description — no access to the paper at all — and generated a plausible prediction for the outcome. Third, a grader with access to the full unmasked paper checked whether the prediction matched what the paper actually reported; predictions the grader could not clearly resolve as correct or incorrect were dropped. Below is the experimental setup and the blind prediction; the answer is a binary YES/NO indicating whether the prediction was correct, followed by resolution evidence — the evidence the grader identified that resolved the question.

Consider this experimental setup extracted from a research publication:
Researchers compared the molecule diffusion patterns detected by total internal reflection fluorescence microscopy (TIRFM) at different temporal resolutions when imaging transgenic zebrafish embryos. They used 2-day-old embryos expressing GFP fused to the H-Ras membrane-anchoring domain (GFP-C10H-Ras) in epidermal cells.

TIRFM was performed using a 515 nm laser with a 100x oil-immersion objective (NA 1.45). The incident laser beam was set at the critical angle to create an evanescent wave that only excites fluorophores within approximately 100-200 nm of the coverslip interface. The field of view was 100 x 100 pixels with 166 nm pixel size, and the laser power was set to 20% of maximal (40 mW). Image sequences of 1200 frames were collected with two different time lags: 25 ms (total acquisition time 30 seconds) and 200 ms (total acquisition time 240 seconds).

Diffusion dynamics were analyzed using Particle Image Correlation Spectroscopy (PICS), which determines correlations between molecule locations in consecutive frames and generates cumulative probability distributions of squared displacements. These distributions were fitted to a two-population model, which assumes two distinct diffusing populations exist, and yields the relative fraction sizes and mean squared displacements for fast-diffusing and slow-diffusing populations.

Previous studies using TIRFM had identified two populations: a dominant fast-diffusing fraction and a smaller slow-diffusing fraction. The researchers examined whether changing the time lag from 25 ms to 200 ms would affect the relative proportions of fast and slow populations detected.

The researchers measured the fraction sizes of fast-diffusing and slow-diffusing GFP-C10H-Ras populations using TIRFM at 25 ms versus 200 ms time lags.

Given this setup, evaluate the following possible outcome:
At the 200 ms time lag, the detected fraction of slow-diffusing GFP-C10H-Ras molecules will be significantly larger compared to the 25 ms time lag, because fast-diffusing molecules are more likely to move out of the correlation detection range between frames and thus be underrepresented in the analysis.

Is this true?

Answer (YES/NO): YES